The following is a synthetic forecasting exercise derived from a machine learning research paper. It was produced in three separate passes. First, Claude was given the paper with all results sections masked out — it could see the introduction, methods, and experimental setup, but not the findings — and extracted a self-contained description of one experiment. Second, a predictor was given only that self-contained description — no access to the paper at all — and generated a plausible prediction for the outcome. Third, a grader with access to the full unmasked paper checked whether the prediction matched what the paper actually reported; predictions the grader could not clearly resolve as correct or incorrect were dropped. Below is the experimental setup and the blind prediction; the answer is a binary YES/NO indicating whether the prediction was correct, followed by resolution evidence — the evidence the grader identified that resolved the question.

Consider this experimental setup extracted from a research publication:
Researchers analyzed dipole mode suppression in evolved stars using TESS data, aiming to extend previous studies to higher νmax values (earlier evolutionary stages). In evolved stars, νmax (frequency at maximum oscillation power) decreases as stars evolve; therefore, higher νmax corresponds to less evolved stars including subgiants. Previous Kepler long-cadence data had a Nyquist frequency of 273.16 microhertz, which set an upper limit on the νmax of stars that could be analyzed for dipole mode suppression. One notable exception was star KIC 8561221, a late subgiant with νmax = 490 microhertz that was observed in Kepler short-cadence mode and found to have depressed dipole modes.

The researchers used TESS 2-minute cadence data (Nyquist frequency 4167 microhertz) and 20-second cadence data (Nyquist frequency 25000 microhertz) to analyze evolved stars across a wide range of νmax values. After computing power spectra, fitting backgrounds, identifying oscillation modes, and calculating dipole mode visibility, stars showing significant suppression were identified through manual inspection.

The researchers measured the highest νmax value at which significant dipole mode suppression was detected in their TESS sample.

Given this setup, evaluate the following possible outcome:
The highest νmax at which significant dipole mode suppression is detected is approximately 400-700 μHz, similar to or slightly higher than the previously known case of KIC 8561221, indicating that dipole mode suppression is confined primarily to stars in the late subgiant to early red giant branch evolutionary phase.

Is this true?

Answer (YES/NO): NO